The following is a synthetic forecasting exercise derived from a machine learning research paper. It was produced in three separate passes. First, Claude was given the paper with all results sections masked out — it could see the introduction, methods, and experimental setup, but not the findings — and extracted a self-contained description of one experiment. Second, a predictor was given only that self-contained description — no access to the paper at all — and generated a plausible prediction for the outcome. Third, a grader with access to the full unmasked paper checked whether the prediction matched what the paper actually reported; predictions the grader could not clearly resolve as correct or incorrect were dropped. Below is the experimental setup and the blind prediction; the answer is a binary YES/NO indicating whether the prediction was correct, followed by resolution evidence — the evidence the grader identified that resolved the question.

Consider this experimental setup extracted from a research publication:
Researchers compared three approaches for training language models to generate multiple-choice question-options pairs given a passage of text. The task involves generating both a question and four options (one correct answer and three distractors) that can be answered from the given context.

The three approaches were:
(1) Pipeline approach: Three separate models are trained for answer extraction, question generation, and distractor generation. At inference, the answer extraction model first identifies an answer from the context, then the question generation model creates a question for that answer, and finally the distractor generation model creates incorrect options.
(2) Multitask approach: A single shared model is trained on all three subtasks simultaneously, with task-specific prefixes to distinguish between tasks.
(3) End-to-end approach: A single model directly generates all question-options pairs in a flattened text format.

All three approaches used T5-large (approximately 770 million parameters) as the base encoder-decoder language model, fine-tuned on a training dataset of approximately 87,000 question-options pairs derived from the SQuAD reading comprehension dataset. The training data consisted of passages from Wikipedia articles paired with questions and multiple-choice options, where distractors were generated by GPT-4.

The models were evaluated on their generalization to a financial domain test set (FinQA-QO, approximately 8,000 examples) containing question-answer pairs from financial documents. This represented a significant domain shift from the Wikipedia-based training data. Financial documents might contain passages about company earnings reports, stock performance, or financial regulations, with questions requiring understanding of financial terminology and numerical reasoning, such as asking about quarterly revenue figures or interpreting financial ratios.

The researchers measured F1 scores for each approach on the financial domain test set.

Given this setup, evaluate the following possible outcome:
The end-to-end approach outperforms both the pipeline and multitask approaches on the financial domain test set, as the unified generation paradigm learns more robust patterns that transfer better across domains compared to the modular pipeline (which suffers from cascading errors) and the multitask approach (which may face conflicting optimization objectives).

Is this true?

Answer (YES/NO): NO